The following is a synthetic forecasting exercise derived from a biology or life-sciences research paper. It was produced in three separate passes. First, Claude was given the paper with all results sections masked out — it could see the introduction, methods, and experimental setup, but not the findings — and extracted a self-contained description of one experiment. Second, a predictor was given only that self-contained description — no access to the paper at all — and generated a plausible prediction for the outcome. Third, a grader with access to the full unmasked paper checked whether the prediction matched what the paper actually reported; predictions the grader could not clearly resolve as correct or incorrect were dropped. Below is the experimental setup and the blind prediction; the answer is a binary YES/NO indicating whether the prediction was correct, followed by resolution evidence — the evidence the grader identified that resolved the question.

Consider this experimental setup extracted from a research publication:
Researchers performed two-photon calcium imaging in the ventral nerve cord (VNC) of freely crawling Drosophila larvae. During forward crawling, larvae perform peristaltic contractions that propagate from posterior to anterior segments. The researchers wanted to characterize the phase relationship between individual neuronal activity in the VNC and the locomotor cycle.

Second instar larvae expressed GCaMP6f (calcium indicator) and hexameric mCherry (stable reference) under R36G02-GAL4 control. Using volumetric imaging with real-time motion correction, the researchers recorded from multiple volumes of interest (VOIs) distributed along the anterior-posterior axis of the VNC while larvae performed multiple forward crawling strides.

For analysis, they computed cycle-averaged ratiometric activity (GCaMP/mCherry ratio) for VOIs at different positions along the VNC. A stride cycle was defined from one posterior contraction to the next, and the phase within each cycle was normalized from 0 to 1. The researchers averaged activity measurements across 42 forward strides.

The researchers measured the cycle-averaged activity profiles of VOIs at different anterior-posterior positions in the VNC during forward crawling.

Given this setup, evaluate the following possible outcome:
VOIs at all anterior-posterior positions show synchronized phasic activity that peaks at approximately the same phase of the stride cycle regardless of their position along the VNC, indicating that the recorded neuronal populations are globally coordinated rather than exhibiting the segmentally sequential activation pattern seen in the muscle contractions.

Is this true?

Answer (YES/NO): NO